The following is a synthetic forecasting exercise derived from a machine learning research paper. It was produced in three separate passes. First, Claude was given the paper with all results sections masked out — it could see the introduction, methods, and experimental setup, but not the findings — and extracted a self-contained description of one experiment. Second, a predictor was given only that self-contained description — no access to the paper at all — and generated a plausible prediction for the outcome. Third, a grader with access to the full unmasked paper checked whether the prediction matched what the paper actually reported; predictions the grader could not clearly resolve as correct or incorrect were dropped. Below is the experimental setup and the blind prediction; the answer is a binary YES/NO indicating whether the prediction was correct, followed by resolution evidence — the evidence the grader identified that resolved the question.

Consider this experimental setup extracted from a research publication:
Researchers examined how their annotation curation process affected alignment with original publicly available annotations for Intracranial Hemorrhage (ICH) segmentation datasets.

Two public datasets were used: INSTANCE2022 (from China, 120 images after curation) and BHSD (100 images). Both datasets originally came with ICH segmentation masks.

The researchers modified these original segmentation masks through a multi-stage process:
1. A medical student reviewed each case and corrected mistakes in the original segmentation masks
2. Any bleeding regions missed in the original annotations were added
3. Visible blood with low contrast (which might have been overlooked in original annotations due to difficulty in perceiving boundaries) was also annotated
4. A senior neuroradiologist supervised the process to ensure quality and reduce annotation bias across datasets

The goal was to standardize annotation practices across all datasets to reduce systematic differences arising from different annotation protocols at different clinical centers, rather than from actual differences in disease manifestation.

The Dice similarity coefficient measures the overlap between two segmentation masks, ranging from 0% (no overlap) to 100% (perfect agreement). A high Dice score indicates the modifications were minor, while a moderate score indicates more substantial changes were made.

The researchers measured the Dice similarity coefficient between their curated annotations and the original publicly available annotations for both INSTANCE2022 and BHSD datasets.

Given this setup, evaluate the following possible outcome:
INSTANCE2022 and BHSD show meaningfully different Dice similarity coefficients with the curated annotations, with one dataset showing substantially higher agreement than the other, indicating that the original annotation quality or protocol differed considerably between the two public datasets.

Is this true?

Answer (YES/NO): NO